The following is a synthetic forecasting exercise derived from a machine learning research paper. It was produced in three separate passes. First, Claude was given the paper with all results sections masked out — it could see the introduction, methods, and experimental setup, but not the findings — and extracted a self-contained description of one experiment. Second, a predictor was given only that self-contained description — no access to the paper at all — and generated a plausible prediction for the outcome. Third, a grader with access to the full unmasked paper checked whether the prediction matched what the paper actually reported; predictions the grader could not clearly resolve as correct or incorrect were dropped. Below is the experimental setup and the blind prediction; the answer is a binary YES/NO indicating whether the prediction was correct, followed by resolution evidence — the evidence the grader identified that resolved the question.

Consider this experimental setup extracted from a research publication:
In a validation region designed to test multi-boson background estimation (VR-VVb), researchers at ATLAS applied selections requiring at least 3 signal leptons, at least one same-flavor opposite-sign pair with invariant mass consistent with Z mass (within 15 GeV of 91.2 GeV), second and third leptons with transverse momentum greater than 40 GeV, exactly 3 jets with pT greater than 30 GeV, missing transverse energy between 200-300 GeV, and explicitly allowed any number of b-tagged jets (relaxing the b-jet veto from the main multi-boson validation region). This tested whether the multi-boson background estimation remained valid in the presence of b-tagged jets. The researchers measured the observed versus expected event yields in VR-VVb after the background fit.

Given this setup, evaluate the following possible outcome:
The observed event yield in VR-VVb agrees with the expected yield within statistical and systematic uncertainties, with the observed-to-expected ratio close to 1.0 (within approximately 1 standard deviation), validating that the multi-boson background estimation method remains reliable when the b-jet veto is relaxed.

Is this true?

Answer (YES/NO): NO